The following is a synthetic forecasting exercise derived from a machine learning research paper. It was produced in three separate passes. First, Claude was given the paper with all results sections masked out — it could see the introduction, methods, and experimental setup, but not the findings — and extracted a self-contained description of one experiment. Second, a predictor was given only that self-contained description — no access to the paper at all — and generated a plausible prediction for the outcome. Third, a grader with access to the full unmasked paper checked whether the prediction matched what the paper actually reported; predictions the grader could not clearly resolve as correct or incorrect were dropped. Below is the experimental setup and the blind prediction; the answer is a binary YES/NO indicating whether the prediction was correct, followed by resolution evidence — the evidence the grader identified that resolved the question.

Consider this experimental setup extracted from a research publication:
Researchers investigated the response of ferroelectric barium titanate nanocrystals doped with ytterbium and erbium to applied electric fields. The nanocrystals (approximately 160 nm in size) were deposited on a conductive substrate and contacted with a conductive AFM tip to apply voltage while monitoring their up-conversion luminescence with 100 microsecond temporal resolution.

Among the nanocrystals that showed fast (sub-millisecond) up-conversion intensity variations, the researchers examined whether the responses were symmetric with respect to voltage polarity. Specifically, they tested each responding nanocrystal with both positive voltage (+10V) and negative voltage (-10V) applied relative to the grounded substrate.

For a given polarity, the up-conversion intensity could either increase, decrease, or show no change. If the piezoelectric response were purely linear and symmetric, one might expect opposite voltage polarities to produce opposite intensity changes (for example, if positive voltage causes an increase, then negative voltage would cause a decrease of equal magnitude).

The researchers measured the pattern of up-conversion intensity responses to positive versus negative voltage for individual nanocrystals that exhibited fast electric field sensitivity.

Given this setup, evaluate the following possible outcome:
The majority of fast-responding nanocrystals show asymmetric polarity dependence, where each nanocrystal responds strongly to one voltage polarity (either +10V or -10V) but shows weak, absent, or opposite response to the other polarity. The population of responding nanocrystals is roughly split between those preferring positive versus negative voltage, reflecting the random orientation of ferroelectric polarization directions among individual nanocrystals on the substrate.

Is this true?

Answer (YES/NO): YES